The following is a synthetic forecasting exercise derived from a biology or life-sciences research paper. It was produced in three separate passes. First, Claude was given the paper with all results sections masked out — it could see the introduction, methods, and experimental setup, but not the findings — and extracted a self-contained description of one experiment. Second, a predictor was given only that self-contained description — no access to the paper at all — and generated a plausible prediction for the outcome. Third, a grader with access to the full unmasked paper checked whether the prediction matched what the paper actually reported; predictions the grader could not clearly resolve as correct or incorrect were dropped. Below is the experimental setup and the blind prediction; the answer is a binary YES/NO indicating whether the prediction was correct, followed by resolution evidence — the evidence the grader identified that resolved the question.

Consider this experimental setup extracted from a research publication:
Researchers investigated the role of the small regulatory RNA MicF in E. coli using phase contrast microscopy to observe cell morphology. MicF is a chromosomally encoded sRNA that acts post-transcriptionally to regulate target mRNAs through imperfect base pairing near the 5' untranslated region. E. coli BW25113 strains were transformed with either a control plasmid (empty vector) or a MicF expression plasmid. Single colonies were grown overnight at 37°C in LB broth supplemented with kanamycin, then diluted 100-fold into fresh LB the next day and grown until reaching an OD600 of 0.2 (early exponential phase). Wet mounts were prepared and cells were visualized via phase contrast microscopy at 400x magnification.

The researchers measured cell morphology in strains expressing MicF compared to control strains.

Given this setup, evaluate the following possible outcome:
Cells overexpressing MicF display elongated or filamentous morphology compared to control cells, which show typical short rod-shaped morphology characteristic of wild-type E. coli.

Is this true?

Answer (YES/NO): YES